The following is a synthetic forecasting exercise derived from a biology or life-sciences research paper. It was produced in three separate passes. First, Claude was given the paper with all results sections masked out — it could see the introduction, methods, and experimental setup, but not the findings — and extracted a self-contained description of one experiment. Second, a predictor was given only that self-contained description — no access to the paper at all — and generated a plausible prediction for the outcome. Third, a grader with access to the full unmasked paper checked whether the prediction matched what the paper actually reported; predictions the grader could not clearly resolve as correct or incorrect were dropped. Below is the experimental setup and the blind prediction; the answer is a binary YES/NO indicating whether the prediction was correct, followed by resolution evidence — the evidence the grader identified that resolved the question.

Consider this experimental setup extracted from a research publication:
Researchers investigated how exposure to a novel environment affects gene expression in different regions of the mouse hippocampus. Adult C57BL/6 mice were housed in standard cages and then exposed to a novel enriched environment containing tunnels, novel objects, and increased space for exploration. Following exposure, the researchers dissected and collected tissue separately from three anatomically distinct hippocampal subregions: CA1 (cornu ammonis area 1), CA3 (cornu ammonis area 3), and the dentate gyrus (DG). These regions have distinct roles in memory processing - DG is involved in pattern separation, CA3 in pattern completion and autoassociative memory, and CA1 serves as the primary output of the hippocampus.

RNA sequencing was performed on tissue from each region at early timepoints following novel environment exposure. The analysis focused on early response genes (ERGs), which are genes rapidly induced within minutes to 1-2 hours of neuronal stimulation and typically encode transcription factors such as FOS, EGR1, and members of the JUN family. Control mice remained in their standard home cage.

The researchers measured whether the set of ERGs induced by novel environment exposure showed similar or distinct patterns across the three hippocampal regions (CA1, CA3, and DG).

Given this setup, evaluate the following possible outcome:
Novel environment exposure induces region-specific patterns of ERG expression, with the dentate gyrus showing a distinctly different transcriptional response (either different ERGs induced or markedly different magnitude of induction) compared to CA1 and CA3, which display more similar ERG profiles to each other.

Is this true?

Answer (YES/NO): NO